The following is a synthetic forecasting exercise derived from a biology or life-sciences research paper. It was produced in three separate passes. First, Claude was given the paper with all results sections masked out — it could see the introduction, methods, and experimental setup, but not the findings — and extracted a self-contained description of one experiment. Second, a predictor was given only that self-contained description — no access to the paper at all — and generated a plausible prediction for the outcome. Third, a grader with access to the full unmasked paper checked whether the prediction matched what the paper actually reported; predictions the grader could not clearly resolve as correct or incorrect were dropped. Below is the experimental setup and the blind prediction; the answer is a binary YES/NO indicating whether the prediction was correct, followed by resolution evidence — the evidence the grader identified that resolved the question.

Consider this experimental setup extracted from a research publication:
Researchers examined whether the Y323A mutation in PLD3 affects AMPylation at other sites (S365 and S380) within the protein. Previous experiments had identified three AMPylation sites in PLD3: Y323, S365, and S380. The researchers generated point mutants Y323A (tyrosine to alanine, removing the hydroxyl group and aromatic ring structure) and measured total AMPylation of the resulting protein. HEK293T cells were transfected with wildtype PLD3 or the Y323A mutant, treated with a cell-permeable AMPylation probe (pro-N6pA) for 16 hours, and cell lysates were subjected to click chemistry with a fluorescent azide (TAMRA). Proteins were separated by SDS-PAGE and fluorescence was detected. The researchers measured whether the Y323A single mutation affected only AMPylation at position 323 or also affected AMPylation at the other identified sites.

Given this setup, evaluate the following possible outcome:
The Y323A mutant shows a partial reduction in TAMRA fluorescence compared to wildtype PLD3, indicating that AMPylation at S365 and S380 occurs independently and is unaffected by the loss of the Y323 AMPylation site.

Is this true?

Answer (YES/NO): NO